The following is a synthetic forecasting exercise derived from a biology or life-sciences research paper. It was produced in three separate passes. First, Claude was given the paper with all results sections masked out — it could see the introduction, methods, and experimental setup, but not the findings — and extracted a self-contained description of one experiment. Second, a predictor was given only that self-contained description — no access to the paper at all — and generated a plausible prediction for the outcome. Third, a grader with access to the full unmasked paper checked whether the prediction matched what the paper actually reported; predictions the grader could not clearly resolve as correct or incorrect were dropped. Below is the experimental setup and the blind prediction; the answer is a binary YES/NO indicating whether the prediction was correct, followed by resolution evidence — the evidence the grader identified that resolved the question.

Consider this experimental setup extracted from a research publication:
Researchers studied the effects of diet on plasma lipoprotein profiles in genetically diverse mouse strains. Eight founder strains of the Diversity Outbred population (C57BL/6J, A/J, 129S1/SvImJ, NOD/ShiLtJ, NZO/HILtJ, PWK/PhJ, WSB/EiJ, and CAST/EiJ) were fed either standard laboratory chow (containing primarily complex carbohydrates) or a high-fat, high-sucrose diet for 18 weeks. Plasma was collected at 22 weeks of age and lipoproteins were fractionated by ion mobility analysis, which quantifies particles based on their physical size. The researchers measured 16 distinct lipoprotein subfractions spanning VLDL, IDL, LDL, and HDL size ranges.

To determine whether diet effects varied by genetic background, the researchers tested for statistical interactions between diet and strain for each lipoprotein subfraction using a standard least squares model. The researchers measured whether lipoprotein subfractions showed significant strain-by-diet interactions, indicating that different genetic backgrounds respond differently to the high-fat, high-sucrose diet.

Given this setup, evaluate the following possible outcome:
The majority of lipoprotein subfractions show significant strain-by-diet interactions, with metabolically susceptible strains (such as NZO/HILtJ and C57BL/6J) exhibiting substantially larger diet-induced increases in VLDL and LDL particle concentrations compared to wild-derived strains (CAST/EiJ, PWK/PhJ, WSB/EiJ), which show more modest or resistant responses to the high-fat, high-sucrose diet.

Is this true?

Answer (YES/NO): NO